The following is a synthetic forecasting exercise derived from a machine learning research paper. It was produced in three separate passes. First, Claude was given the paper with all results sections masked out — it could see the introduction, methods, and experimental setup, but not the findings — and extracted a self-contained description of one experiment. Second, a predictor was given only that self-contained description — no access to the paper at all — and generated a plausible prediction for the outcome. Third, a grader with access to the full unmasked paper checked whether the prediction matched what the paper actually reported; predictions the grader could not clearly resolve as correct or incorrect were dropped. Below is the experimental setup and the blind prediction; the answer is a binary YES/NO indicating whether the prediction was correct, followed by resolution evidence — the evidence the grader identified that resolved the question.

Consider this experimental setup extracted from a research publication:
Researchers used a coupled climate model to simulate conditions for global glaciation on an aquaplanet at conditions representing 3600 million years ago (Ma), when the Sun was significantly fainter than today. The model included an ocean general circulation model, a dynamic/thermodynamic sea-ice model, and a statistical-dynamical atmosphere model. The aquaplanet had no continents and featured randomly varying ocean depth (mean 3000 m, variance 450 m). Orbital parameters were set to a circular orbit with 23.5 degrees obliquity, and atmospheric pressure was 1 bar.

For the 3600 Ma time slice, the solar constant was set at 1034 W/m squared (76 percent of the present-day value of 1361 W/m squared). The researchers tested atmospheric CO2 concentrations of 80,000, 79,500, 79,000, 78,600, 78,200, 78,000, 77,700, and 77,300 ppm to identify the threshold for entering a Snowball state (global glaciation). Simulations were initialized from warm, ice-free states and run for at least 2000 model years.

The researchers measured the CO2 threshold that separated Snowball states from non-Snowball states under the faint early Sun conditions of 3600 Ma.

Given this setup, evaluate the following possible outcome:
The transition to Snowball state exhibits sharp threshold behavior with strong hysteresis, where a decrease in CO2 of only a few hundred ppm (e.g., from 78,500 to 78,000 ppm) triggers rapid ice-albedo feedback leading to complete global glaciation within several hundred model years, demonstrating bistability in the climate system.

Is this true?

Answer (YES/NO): NO